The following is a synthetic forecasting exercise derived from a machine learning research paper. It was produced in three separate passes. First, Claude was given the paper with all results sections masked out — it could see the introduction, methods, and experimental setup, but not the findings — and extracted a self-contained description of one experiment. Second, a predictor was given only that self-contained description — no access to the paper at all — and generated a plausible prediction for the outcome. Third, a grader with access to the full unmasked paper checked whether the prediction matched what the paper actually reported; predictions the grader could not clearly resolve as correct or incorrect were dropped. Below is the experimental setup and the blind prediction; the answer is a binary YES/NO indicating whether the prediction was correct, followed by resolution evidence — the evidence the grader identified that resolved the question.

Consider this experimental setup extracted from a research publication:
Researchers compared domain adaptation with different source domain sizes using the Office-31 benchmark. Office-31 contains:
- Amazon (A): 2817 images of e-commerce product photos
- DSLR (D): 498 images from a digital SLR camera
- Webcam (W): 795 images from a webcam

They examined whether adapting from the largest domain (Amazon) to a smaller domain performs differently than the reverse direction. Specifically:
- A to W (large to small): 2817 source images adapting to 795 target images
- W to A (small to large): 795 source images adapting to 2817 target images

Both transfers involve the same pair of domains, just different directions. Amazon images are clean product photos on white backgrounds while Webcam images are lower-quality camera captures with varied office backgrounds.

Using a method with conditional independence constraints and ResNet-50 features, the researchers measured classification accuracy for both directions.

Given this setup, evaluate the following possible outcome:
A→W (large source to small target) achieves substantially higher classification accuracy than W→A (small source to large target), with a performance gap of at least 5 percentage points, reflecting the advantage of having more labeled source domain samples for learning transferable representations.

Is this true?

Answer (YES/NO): YES